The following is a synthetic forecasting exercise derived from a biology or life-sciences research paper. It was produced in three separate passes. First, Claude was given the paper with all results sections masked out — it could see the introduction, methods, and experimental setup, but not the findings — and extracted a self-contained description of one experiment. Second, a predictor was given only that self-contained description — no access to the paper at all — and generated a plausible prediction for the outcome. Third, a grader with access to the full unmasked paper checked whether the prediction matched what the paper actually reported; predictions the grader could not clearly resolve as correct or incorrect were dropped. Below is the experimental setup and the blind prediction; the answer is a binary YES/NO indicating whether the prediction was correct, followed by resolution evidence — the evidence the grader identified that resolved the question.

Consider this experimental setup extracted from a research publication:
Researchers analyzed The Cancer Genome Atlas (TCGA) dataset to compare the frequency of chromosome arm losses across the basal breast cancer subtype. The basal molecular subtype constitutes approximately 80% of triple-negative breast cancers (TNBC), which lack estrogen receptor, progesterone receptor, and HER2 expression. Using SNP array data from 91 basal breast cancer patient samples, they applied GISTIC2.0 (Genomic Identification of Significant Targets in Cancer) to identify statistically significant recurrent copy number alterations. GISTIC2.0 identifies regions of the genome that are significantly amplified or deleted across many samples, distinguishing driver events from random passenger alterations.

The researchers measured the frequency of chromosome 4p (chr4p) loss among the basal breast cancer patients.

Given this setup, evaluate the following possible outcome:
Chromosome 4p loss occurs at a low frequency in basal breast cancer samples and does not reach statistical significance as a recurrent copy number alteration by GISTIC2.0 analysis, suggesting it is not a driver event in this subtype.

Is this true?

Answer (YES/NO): NO